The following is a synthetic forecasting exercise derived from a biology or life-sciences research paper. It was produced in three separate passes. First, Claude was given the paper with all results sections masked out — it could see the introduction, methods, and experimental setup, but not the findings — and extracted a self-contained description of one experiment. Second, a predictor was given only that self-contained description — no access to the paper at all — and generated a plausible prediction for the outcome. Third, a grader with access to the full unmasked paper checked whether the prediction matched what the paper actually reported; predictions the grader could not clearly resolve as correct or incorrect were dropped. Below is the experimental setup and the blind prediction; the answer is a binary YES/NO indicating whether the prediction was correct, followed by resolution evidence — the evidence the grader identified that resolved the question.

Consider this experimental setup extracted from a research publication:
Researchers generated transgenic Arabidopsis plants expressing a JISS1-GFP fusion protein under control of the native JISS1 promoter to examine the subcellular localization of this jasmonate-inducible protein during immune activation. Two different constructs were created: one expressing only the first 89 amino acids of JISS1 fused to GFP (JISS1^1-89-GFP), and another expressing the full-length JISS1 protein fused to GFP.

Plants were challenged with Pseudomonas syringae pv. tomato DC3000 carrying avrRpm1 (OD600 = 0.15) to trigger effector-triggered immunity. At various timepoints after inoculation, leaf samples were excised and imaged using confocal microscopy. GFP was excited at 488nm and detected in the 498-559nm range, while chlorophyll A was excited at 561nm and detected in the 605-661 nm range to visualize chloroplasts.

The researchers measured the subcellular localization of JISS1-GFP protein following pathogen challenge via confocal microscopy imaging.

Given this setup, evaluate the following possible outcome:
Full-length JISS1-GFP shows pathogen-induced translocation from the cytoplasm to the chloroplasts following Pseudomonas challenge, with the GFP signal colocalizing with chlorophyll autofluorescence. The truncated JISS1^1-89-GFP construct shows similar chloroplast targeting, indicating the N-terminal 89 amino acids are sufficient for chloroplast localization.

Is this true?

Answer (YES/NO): NO